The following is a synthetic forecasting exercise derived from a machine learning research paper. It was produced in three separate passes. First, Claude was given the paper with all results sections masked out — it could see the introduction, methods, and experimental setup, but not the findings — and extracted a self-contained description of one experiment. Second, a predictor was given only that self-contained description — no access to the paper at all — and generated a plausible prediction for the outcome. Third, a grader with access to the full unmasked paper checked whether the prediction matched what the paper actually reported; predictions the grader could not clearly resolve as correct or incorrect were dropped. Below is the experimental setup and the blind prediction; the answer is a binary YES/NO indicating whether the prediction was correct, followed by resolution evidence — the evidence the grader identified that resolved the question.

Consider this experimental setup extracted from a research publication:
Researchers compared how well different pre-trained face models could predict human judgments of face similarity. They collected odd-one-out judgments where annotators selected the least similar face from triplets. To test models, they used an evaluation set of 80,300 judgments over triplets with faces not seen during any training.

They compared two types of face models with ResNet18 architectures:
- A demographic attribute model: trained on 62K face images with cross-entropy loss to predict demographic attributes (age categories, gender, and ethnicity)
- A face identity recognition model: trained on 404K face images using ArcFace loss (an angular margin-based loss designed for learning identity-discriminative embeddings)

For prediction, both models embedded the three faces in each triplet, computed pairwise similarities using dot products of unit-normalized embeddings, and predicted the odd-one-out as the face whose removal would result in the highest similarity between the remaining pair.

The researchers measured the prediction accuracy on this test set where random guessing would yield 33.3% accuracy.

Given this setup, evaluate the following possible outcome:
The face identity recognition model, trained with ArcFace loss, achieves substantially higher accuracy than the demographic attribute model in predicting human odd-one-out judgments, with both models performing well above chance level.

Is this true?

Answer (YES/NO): NO